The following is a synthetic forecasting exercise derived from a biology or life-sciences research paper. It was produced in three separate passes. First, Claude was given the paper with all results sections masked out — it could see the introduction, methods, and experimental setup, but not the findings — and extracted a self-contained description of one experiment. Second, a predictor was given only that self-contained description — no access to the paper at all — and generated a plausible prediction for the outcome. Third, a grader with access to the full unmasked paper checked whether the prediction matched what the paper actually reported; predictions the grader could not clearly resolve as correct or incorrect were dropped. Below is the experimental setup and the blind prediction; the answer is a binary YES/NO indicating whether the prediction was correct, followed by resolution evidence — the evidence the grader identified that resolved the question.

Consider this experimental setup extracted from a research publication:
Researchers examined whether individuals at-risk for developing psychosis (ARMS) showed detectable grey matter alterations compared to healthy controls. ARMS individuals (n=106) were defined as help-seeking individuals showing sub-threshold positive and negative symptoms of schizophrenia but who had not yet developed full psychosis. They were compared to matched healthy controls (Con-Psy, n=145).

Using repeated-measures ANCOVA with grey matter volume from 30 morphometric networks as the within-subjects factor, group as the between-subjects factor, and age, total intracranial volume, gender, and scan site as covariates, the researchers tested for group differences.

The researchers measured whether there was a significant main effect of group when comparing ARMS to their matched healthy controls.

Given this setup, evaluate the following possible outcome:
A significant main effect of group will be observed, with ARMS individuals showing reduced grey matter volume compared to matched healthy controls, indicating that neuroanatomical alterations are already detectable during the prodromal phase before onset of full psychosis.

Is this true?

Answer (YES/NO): NO